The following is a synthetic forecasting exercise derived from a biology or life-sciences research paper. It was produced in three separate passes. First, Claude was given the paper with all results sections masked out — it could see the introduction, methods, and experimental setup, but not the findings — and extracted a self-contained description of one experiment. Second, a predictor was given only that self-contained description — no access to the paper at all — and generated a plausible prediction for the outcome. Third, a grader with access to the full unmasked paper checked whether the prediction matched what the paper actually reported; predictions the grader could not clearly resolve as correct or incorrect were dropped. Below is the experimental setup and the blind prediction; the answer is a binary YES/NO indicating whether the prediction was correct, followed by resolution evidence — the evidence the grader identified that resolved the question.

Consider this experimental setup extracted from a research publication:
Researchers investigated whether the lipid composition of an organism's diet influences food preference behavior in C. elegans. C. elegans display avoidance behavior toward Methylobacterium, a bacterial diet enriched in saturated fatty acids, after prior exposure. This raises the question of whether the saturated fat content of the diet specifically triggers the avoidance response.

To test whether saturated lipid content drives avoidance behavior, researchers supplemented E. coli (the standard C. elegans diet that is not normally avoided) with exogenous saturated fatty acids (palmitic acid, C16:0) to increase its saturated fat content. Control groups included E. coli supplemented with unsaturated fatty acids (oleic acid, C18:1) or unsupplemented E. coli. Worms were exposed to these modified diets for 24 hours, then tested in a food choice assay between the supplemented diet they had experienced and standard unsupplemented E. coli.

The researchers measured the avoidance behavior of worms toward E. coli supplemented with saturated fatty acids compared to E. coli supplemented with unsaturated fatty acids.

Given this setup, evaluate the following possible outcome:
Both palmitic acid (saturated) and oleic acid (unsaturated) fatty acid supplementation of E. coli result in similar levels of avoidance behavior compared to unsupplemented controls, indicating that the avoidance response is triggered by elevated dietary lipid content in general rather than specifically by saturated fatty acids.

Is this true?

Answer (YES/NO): NO